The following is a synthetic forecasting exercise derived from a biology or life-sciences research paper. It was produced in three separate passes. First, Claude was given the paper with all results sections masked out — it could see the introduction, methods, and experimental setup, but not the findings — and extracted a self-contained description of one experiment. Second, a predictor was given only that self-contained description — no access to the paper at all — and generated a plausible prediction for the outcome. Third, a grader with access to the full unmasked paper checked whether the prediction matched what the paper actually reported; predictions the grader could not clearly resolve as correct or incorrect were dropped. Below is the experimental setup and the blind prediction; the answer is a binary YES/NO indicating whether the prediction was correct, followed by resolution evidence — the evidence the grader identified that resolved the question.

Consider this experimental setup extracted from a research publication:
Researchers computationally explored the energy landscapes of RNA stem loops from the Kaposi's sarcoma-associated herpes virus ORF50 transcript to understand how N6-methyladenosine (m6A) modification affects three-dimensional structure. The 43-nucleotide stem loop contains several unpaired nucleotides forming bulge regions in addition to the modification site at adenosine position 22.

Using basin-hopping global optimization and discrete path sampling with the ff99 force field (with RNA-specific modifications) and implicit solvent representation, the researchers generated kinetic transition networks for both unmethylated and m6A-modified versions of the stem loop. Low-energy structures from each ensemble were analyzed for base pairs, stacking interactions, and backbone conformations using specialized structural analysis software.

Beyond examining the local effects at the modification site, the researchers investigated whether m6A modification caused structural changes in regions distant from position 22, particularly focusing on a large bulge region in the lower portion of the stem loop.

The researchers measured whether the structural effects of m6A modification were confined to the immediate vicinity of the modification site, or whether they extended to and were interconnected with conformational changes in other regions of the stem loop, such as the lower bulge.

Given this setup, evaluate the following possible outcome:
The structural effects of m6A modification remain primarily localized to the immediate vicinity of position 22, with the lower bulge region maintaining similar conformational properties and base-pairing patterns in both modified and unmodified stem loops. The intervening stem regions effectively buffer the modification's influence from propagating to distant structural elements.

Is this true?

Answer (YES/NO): NO